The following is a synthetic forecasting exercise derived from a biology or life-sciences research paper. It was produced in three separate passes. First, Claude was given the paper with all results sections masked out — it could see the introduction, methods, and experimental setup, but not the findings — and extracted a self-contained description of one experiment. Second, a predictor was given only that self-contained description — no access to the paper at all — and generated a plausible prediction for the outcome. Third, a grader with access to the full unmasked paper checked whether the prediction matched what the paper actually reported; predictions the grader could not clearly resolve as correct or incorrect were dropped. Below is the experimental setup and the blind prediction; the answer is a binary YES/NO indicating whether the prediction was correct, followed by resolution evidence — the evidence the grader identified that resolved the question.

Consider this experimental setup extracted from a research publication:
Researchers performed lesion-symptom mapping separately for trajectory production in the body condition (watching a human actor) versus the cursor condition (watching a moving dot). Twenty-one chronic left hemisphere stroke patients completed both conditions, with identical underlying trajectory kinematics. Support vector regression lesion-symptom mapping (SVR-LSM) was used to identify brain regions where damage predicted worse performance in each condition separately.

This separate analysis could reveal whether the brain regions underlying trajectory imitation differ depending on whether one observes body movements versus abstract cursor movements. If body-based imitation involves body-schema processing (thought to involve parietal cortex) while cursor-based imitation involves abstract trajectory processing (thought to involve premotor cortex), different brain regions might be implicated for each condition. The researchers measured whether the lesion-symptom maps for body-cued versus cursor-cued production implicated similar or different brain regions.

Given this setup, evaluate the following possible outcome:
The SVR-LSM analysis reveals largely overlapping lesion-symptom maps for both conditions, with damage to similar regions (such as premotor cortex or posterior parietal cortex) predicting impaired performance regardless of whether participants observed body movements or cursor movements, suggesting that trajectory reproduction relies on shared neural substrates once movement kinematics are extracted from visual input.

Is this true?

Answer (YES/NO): YES